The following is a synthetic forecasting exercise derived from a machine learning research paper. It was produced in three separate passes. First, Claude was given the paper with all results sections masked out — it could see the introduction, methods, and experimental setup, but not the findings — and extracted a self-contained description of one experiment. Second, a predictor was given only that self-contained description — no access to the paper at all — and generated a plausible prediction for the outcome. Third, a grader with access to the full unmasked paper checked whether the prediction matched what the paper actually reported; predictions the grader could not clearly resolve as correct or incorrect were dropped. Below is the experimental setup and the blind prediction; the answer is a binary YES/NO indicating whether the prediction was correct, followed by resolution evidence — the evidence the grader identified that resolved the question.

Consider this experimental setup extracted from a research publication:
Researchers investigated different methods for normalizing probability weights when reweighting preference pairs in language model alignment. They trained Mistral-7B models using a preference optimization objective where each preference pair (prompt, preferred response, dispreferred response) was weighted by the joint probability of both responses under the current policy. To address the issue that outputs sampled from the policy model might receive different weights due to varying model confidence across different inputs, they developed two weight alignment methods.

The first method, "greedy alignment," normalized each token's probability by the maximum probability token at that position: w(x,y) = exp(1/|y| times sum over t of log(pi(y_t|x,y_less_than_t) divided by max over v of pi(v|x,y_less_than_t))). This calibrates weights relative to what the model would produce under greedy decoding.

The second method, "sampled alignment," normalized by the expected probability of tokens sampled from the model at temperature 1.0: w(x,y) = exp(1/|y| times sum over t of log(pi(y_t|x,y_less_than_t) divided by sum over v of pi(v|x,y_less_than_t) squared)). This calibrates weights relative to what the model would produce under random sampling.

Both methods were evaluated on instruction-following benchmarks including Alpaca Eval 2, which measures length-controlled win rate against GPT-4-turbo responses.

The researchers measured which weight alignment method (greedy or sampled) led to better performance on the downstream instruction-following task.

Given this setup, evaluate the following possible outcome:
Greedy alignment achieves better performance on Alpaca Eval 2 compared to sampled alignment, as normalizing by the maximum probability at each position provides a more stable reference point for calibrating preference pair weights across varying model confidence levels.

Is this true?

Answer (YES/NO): NO